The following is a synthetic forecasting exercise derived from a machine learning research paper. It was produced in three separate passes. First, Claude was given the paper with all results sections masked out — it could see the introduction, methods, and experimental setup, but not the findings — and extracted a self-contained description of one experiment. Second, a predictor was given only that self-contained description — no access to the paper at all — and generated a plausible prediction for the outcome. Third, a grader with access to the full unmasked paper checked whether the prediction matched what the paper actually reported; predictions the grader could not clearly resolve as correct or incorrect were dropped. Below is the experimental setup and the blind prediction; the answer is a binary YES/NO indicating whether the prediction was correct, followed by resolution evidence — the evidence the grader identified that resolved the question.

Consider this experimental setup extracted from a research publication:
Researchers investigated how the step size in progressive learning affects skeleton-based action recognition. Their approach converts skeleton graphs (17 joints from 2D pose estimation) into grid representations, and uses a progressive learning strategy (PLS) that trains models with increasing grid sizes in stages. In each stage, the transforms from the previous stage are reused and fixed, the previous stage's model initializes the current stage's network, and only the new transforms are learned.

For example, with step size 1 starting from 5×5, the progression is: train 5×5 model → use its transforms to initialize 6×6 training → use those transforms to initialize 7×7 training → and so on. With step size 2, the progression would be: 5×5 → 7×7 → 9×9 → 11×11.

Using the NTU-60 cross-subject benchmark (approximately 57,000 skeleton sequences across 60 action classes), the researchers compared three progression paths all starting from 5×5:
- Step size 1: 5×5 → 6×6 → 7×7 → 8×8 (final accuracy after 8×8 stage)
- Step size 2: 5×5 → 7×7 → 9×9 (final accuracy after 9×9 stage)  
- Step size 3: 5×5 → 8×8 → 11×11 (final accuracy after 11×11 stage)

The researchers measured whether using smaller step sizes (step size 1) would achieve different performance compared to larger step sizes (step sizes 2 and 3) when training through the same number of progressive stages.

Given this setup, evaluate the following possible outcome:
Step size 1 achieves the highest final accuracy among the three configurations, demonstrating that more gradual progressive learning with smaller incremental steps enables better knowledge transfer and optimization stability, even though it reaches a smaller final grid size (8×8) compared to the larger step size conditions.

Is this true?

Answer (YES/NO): YES